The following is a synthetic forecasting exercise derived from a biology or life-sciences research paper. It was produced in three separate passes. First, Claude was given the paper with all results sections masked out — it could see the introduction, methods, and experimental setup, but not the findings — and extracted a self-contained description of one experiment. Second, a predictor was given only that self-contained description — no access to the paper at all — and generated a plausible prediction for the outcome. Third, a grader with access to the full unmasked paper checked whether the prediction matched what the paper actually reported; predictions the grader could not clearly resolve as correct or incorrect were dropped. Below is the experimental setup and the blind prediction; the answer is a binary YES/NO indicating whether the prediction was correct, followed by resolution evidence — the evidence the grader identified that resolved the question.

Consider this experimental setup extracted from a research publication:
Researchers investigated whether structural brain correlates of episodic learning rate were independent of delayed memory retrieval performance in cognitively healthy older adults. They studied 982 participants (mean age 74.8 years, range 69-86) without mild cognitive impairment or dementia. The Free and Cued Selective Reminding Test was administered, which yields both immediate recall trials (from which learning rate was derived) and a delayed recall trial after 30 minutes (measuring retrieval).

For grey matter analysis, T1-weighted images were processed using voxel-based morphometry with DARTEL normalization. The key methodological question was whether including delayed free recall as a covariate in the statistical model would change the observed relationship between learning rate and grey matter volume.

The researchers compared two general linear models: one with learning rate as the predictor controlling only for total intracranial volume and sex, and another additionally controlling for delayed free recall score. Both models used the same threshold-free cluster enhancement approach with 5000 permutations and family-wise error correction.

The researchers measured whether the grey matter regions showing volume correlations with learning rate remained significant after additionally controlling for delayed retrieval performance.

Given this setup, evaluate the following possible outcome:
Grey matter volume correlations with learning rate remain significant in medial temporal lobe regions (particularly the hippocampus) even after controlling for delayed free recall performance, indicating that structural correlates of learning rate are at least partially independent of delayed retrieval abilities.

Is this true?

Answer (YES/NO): YES